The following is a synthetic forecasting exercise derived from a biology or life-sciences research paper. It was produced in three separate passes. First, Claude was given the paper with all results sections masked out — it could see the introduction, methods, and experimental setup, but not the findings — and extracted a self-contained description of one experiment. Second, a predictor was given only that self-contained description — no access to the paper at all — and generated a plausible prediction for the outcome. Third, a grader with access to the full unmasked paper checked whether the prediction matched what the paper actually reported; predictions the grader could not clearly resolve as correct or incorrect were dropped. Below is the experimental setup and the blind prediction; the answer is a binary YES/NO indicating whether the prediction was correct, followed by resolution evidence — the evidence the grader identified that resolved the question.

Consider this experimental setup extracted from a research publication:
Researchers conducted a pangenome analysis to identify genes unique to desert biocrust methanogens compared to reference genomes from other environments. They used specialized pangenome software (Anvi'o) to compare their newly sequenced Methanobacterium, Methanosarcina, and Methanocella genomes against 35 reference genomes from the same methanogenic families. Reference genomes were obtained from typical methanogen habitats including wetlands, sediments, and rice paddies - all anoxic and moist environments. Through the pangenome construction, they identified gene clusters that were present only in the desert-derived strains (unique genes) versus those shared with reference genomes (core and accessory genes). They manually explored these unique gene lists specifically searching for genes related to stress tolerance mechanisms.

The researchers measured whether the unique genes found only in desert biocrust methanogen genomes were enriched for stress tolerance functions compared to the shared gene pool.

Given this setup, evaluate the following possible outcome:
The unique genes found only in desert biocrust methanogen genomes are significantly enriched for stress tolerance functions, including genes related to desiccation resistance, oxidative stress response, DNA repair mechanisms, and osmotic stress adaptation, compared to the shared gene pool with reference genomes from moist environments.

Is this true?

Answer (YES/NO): NO